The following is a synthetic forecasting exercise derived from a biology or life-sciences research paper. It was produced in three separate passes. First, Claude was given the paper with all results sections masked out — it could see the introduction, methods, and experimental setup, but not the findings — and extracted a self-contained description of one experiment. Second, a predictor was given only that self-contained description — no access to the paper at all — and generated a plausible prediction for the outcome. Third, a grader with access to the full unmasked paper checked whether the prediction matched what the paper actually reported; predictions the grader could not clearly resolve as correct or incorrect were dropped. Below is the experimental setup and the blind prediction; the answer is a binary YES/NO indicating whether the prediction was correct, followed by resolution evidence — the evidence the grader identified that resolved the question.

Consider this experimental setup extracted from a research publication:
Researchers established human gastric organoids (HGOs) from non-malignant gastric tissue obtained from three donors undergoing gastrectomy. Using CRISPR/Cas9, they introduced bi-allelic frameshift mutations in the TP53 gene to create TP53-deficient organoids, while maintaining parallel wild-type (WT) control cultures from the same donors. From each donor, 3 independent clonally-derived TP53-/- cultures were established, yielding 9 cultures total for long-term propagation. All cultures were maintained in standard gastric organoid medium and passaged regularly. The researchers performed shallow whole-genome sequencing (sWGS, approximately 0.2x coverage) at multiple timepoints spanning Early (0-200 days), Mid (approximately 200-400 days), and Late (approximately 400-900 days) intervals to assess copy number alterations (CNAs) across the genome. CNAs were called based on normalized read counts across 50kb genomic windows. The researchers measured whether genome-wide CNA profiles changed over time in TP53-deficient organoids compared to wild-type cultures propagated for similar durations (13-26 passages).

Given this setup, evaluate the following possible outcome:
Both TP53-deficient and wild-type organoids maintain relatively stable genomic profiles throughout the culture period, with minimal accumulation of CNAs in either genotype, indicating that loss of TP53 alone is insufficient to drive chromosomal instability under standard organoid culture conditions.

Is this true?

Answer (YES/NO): NO